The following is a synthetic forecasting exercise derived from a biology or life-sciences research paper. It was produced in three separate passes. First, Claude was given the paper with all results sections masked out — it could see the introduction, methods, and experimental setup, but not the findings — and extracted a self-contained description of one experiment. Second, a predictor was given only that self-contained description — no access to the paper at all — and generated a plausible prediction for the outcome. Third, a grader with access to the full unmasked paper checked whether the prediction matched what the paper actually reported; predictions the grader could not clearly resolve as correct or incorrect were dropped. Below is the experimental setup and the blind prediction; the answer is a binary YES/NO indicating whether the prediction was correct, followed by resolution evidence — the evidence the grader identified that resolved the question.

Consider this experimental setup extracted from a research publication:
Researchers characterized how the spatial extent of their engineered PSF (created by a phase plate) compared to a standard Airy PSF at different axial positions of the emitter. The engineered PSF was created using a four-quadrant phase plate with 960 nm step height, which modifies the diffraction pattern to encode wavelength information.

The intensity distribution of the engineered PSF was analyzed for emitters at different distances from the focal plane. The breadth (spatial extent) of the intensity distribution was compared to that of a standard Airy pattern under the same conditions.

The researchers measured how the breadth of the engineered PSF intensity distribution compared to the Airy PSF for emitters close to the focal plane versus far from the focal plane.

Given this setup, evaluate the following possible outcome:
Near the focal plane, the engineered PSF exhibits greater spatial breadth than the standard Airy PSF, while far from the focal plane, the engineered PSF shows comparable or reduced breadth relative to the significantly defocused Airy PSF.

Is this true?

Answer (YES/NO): YES